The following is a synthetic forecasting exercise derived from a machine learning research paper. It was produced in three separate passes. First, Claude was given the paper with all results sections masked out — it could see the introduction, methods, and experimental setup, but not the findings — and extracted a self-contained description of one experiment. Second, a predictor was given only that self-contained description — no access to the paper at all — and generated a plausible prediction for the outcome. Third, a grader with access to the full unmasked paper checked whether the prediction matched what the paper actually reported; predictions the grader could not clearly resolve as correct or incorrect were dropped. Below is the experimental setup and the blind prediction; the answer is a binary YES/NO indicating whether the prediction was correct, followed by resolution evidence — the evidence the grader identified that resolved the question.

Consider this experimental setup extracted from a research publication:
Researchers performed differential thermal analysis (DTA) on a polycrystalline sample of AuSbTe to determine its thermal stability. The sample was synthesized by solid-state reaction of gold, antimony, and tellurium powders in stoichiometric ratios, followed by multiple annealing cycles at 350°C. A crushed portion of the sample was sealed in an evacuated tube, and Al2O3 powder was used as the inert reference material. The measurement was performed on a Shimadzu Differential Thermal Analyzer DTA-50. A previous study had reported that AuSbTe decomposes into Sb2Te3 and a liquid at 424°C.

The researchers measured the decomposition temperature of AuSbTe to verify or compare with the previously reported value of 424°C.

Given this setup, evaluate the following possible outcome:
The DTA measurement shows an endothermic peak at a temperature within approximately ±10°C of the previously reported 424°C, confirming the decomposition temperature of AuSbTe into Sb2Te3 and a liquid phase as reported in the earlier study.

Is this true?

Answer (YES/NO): YES